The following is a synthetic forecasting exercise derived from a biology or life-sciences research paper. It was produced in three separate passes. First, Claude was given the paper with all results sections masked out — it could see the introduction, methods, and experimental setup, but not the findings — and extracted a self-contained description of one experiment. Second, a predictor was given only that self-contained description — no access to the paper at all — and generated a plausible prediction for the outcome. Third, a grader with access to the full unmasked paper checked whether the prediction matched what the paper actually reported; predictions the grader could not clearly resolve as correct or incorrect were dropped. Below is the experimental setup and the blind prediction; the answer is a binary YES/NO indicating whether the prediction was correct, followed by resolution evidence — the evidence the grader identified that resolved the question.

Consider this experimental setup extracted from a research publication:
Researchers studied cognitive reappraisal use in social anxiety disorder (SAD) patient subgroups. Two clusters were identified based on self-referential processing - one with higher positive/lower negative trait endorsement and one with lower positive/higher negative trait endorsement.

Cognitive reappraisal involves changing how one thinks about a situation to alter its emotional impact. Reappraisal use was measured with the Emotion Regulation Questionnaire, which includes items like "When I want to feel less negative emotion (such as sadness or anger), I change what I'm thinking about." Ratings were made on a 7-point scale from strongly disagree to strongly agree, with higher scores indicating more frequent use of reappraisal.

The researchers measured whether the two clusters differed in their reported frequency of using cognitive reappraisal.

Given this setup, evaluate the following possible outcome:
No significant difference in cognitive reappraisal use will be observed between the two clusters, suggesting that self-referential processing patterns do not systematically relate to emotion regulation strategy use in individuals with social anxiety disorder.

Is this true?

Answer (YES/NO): NO